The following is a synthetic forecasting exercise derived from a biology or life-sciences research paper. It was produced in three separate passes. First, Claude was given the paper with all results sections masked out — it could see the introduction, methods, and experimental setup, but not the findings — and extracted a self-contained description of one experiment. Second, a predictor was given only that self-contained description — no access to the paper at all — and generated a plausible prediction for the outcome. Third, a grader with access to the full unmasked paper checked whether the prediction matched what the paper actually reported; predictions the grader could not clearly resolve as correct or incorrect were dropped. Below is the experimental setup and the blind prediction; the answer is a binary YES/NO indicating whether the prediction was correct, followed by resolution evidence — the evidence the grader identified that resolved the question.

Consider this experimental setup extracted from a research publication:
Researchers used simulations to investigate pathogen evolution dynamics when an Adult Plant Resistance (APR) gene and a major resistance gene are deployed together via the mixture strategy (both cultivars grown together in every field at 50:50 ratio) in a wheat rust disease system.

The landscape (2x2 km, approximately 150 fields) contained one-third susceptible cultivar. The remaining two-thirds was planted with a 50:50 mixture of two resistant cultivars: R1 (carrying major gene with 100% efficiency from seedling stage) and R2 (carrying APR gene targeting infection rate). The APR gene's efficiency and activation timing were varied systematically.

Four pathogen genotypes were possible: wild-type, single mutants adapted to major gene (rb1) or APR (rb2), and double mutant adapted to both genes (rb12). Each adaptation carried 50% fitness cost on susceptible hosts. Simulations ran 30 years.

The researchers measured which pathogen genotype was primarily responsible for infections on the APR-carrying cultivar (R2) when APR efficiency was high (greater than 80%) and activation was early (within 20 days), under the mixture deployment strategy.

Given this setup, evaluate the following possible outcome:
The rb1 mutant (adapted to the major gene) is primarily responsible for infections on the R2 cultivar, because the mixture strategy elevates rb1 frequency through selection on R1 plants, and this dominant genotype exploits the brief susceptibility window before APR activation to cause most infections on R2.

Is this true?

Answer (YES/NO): NO